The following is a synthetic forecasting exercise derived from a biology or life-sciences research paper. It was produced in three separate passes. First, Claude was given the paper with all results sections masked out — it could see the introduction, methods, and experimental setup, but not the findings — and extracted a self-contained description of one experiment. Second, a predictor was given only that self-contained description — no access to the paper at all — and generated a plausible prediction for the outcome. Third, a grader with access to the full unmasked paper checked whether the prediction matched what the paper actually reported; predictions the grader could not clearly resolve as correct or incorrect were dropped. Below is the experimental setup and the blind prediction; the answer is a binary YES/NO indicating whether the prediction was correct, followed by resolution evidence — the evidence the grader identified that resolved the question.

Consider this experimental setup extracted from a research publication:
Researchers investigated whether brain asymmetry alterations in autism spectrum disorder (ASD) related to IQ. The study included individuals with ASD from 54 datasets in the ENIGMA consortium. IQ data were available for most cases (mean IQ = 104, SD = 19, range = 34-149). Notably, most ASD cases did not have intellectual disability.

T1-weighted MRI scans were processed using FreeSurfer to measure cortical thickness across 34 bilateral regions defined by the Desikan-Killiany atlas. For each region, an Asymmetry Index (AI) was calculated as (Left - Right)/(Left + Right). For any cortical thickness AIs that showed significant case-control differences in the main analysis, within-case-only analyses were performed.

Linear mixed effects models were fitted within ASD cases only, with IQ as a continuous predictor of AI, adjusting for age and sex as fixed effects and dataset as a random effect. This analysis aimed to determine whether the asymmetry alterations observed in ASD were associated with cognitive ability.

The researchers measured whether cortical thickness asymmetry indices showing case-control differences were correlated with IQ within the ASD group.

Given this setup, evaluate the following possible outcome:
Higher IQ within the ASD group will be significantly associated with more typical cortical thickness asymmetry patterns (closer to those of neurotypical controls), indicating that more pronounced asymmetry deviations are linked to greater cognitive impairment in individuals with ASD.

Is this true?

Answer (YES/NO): NO